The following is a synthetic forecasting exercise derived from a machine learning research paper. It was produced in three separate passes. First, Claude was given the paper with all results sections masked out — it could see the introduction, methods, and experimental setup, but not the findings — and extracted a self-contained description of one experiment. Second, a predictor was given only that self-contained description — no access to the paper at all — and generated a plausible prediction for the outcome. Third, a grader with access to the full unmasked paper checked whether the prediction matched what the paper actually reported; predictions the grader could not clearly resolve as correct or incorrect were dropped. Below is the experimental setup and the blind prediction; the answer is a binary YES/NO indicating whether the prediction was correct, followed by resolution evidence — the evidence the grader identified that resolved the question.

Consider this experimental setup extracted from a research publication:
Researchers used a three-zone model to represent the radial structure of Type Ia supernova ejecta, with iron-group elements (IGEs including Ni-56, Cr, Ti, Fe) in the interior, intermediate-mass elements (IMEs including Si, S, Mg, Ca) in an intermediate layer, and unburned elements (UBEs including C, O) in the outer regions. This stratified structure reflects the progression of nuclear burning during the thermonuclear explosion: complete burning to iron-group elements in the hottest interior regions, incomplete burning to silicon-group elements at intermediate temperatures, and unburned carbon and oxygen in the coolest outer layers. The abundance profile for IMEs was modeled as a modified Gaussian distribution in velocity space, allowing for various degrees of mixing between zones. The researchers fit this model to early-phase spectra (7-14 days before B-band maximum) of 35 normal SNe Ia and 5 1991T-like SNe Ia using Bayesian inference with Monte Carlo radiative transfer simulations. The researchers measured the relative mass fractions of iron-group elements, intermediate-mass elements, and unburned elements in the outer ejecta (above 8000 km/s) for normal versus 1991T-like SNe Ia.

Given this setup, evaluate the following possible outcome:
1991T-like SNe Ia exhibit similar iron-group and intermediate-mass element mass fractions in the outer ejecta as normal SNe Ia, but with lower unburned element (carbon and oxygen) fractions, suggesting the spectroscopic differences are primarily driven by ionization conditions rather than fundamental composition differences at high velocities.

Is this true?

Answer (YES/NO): NO